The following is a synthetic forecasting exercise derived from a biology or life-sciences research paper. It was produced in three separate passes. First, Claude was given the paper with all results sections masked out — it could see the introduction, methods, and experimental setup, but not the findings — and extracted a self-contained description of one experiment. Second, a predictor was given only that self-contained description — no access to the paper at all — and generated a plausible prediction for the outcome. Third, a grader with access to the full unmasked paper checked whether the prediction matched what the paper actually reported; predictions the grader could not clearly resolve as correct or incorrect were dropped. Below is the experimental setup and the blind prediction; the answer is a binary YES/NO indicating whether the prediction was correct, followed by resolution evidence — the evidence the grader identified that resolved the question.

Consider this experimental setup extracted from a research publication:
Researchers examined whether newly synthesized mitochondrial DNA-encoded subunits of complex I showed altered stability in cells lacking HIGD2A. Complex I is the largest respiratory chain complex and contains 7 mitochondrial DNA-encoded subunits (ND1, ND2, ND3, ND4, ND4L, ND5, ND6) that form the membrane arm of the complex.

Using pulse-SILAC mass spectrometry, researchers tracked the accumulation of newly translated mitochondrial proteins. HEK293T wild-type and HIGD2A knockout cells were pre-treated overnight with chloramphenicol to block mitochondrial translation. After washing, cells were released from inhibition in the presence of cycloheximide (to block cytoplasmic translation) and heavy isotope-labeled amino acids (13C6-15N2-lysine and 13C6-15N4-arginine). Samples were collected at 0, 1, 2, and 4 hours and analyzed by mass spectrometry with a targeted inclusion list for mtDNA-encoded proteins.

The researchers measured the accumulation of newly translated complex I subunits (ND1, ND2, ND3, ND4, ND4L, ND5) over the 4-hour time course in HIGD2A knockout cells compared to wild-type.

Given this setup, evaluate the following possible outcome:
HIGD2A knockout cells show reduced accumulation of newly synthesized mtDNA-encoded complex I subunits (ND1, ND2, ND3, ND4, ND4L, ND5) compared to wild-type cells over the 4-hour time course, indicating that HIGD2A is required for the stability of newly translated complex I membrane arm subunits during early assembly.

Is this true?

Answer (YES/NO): NO